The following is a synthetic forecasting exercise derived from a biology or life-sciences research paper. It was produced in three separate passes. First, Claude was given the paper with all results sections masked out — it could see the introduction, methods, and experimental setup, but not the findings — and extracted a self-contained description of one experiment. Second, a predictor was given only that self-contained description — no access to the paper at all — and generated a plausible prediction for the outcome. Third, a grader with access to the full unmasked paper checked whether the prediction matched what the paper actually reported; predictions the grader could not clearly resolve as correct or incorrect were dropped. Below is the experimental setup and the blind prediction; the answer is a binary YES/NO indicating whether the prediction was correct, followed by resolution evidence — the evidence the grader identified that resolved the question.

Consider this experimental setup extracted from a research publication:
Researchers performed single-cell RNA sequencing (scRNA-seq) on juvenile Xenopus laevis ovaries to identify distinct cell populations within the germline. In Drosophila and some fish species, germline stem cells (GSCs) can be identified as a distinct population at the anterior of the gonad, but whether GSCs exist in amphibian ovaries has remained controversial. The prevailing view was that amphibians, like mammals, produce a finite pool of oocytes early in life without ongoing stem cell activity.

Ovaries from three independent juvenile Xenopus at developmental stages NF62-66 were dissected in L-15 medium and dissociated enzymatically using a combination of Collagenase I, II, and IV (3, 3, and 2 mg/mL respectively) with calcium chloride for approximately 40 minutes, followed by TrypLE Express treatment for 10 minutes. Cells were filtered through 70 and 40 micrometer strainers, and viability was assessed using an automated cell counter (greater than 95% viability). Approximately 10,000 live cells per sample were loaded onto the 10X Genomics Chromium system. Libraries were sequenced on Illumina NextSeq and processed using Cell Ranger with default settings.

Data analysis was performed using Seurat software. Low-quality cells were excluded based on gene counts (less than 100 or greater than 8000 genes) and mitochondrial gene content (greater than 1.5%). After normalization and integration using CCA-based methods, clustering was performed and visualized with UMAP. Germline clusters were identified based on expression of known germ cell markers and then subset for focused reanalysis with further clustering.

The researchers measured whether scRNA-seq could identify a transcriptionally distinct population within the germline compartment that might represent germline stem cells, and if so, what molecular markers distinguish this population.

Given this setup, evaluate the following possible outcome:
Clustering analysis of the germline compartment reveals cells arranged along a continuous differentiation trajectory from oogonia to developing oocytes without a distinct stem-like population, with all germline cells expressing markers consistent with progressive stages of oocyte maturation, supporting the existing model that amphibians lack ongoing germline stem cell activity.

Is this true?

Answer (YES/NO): NO